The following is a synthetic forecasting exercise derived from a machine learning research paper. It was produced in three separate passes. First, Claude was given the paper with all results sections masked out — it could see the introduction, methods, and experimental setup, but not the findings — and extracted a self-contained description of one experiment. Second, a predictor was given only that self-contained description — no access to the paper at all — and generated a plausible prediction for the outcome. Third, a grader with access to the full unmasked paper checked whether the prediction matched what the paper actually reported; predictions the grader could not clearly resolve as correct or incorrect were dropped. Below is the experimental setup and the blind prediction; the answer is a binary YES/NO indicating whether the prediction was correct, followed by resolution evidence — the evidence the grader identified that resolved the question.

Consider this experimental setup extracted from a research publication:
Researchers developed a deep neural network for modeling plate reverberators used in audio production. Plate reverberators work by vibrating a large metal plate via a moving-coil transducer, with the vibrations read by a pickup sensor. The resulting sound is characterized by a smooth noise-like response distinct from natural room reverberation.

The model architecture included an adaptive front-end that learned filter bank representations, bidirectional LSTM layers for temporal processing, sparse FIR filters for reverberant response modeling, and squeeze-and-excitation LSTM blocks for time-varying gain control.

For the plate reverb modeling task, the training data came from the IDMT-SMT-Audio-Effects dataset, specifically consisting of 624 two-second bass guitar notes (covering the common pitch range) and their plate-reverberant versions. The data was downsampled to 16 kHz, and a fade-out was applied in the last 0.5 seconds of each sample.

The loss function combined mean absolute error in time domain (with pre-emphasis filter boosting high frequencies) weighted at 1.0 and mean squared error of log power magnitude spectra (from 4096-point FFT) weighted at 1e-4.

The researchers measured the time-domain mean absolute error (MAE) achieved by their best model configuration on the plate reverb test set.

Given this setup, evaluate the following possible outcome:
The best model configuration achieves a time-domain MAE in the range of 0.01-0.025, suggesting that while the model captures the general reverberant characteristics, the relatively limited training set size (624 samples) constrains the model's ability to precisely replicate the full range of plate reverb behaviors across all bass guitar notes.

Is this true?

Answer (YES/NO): NO